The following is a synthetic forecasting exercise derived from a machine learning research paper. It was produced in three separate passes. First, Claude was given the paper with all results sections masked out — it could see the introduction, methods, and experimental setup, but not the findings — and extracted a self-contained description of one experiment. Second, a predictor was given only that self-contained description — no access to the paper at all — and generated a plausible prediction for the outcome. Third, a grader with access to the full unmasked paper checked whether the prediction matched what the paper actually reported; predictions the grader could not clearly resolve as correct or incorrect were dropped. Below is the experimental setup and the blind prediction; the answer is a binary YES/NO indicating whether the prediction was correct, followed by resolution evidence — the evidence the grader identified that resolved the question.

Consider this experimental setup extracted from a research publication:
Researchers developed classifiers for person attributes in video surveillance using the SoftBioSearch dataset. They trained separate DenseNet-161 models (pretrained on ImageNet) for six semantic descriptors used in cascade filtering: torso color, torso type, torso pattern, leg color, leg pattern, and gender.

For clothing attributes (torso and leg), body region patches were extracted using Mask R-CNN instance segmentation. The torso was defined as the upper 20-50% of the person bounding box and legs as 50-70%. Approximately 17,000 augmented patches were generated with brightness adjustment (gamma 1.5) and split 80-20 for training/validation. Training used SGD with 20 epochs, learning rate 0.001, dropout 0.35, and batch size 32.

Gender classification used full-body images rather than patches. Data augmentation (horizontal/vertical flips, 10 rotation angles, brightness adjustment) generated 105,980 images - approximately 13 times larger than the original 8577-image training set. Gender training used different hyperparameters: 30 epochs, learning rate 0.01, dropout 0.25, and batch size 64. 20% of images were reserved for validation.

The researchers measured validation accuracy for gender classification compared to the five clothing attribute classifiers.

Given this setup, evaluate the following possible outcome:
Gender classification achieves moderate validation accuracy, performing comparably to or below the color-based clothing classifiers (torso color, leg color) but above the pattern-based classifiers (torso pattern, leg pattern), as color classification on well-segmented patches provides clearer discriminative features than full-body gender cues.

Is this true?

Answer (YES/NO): NO